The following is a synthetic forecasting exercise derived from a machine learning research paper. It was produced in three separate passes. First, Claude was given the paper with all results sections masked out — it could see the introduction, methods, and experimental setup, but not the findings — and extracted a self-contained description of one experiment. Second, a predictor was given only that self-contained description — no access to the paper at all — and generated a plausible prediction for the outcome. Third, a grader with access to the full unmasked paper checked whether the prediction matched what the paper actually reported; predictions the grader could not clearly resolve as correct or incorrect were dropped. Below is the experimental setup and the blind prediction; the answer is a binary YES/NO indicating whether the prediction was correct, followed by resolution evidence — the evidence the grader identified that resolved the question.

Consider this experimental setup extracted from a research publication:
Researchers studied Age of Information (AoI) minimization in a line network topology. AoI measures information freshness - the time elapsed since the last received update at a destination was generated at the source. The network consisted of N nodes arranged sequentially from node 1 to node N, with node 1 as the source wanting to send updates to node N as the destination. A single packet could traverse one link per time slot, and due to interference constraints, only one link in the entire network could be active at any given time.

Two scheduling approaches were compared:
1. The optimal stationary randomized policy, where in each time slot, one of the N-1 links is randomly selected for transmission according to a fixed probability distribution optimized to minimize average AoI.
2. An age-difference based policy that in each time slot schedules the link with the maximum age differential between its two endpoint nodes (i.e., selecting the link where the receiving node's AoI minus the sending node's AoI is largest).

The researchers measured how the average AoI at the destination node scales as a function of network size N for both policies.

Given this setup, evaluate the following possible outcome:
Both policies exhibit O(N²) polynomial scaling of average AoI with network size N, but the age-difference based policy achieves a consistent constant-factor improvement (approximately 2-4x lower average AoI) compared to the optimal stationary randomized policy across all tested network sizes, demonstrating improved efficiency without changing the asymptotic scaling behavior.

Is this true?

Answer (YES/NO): NO